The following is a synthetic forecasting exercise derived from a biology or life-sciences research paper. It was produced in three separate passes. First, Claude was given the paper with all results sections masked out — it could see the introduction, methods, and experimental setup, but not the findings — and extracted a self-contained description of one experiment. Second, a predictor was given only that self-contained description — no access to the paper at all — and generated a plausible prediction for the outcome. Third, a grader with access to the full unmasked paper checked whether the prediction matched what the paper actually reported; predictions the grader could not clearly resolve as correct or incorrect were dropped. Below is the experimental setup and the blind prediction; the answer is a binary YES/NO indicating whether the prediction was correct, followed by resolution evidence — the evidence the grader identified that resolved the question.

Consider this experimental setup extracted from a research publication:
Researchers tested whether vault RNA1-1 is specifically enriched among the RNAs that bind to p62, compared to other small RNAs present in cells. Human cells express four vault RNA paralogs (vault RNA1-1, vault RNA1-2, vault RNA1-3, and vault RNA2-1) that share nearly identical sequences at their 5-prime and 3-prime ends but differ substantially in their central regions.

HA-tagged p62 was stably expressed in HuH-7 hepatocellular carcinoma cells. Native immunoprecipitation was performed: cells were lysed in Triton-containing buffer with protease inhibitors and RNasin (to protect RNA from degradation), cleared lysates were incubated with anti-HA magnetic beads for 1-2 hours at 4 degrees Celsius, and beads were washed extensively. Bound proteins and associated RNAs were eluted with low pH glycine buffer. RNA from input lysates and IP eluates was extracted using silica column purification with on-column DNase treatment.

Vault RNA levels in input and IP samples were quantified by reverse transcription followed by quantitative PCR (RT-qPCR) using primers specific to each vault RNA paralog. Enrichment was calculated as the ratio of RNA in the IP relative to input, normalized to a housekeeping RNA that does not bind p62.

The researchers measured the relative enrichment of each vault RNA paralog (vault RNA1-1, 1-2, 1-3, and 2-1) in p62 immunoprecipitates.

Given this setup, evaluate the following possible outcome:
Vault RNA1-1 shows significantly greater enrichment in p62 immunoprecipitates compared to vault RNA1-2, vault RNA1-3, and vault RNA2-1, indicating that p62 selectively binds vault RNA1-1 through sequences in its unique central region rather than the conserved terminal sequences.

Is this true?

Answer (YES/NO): YES